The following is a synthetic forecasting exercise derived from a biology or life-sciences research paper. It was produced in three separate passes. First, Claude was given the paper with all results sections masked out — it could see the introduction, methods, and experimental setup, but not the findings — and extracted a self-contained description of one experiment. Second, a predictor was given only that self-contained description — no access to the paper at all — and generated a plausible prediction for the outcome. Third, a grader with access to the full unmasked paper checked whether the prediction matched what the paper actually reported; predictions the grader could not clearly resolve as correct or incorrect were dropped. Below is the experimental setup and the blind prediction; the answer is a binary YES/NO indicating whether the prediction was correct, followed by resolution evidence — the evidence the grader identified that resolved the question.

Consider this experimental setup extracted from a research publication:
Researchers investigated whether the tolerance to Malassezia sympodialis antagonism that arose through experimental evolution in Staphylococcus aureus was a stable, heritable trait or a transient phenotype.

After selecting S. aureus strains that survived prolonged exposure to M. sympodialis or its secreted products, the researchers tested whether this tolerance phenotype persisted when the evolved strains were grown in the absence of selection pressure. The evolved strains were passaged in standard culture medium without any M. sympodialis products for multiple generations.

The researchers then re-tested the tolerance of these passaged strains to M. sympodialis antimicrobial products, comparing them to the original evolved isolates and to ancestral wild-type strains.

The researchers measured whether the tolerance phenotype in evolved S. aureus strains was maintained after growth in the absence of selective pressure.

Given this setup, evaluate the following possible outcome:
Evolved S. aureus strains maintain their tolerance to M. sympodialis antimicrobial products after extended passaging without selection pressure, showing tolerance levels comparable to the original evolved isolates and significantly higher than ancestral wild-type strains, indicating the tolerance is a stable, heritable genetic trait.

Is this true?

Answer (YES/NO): YES